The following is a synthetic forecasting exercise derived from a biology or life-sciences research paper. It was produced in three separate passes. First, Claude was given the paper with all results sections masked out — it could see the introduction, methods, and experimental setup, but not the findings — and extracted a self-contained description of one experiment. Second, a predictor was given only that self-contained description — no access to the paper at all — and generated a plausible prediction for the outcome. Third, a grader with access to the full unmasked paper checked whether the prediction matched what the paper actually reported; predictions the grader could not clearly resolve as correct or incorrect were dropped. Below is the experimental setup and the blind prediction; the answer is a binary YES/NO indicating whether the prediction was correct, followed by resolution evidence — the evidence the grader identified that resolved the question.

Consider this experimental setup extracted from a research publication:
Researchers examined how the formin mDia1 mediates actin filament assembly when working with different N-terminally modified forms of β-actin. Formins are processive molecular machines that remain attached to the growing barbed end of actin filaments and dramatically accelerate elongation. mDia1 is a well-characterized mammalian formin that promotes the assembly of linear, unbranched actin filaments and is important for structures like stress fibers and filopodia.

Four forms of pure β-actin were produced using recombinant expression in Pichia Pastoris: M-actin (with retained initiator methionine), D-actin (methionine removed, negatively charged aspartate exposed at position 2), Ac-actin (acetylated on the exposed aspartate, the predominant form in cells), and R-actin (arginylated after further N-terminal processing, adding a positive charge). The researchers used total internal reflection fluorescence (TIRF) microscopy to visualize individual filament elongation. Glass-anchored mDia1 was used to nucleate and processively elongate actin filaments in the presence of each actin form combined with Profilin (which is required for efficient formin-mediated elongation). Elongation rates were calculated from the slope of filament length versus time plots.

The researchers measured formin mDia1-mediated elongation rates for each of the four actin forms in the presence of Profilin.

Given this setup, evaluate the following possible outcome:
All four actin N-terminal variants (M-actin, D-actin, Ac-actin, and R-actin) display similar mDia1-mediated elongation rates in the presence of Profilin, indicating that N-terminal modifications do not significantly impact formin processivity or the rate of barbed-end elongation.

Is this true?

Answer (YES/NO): NO